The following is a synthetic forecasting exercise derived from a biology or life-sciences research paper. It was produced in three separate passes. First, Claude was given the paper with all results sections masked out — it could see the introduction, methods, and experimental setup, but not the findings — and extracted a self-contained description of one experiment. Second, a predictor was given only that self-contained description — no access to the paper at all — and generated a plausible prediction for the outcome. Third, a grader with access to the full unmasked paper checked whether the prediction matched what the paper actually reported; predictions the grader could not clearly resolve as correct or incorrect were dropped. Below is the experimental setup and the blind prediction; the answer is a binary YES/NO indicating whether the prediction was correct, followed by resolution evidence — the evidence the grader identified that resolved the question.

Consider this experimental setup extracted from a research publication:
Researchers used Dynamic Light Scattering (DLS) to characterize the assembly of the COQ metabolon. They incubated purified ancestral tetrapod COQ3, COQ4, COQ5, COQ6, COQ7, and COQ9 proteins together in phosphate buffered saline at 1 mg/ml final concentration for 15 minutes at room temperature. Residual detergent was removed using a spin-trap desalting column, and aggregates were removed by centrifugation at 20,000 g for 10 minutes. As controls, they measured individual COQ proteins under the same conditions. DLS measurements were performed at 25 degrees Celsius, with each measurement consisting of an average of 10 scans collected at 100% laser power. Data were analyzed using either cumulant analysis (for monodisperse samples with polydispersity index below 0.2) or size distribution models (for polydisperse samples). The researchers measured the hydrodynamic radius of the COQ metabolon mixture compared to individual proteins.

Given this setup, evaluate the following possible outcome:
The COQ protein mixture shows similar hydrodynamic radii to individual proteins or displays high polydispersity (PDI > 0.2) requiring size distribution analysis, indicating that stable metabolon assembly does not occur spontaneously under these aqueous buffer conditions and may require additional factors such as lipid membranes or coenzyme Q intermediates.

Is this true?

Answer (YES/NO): NO